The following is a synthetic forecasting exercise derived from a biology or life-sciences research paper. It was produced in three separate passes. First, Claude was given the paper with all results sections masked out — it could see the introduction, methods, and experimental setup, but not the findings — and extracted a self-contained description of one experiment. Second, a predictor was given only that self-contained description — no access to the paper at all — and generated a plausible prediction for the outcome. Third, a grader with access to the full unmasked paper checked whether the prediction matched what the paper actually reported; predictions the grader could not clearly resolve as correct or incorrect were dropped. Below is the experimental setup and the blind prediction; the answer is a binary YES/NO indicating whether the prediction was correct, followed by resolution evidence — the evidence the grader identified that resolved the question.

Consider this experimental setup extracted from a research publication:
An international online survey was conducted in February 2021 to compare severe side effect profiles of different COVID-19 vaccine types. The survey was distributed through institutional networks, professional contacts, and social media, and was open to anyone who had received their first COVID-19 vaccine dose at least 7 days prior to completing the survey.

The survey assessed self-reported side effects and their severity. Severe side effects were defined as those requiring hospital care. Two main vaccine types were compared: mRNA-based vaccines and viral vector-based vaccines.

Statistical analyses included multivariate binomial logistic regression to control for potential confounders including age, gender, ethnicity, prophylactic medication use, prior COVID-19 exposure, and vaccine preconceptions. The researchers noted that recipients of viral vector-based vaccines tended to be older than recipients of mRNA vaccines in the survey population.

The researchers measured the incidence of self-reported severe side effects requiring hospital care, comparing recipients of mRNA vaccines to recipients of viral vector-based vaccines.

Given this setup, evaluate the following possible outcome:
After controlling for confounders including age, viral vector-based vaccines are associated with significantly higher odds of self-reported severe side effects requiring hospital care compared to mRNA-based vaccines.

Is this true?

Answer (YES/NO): YES